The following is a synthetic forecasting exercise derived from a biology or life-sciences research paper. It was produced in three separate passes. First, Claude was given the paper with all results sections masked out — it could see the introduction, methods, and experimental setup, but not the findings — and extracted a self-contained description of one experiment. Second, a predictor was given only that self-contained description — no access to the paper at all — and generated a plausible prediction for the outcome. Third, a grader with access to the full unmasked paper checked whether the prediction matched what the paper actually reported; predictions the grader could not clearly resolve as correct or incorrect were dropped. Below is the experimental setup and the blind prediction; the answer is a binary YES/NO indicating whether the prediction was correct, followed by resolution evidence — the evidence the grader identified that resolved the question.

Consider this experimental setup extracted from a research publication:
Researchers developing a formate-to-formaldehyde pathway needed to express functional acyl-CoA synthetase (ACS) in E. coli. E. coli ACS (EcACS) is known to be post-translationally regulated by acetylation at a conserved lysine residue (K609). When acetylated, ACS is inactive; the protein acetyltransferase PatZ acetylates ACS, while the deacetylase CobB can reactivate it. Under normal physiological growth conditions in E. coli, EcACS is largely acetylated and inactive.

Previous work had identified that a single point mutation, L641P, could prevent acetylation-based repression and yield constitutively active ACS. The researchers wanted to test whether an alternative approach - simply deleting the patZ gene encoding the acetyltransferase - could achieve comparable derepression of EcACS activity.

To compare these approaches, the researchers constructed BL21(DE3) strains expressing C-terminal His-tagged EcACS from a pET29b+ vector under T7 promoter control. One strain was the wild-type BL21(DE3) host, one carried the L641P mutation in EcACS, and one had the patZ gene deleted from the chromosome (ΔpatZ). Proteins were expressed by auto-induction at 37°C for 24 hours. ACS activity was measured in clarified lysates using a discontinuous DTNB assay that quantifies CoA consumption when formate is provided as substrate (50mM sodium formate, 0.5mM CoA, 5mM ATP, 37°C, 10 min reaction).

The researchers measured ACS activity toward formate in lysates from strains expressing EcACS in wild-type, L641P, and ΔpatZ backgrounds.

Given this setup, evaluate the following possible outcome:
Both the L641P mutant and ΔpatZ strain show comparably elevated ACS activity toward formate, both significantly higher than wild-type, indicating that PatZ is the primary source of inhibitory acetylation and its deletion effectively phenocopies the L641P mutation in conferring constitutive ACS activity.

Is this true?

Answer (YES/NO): YES